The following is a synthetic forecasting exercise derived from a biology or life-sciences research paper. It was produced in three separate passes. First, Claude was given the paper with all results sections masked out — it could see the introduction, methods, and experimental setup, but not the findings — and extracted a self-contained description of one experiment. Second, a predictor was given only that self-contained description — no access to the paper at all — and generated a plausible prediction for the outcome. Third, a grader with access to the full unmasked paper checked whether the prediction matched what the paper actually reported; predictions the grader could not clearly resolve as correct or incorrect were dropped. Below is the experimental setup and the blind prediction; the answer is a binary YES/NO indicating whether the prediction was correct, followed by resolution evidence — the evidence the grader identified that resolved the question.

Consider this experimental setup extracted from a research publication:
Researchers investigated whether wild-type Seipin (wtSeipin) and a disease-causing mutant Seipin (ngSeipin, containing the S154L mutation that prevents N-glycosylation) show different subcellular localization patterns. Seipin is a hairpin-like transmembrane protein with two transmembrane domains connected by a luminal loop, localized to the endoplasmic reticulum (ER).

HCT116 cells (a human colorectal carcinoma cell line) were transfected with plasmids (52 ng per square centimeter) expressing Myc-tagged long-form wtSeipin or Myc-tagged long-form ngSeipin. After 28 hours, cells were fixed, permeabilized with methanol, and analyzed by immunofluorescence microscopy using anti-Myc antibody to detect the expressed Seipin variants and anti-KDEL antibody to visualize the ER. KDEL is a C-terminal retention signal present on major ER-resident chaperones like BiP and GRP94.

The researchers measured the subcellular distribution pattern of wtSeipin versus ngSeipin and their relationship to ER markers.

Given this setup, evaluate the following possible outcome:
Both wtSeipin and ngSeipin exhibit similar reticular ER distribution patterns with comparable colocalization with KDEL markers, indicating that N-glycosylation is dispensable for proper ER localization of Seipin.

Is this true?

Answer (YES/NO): NO